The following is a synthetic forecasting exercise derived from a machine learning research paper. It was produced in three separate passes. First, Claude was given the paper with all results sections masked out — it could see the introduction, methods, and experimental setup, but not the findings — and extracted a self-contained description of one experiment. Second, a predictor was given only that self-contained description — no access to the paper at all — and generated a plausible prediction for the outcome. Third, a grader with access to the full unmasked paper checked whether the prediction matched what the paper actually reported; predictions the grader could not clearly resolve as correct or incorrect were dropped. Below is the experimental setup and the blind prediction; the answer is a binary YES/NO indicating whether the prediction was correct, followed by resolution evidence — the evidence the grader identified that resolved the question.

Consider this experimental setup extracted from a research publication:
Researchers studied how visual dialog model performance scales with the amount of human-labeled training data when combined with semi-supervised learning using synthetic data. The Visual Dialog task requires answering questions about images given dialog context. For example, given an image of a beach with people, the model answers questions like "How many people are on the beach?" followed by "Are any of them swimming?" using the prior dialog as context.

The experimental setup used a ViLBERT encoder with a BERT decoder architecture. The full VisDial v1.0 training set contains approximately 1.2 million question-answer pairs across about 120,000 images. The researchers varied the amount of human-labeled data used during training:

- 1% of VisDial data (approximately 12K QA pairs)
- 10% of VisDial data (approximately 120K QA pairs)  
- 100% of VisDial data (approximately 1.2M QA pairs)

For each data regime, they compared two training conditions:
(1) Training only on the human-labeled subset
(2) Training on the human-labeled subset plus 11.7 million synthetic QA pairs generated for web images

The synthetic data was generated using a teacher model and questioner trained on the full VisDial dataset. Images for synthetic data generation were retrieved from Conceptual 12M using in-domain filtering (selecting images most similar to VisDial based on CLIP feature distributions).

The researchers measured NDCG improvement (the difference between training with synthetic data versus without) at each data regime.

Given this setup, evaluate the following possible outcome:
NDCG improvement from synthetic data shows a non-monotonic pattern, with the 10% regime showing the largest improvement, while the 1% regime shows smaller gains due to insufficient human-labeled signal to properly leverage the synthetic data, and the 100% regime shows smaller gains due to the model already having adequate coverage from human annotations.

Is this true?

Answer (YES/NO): NO